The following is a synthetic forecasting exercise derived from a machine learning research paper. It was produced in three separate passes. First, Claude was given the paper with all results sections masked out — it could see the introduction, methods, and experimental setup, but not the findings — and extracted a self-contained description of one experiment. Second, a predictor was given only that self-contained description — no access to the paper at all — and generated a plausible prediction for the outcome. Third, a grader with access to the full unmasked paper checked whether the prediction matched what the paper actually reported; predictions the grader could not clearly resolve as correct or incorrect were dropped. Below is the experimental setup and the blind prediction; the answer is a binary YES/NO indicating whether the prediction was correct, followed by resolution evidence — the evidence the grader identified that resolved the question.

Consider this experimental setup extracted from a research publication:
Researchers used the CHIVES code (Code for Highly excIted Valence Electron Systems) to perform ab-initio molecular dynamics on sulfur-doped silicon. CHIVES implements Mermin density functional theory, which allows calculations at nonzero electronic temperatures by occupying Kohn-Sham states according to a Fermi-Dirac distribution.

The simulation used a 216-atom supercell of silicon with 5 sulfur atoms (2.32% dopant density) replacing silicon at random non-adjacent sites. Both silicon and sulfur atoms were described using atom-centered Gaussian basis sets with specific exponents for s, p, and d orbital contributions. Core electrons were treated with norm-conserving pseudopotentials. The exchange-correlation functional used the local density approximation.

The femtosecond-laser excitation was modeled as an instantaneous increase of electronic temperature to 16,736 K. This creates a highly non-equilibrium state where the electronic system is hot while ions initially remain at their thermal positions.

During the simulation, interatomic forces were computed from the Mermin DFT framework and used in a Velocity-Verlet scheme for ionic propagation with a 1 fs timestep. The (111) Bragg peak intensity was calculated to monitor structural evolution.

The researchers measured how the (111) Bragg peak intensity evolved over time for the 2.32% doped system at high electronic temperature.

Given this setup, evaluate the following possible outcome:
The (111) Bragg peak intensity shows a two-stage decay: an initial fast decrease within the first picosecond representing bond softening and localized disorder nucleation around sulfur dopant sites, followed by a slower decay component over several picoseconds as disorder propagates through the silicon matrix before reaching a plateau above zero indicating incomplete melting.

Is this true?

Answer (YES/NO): NO